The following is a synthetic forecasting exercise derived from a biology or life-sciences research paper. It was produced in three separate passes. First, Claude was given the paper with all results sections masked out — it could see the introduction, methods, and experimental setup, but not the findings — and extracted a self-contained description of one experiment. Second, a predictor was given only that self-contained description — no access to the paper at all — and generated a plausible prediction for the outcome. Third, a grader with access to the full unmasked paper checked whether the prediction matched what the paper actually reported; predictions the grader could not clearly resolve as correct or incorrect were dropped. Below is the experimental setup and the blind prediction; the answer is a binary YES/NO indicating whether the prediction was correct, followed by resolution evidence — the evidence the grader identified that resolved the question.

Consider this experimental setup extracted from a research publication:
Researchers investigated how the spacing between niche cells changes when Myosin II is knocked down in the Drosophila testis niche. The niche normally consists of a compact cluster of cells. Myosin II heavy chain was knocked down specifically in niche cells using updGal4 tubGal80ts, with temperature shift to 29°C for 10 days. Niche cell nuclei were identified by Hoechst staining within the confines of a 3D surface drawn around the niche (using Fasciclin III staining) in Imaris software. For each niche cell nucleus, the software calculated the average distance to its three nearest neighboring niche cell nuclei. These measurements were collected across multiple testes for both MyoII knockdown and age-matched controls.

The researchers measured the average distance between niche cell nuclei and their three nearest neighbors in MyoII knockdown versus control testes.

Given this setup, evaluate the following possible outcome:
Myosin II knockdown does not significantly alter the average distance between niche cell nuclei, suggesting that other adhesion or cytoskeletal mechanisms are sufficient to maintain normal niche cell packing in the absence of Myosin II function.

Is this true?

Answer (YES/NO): NO